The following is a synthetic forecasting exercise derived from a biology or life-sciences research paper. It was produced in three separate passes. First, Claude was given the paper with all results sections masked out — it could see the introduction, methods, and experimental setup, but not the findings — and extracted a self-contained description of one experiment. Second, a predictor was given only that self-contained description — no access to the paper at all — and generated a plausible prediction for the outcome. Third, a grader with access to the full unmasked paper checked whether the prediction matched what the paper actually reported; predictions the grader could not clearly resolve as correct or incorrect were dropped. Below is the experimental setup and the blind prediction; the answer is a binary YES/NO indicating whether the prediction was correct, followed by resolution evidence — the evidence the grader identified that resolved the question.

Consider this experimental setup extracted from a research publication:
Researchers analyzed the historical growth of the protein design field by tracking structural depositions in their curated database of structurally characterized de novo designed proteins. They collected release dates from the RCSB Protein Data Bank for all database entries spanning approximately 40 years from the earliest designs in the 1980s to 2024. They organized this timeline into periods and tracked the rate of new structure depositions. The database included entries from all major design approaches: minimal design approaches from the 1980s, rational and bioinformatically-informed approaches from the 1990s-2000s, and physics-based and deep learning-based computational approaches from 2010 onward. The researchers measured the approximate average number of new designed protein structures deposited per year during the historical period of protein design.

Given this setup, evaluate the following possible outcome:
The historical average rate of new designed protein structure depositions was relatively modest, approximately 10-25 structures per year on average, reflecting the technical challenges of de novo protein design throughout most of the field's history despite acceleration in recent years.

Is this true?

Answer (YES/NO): YES